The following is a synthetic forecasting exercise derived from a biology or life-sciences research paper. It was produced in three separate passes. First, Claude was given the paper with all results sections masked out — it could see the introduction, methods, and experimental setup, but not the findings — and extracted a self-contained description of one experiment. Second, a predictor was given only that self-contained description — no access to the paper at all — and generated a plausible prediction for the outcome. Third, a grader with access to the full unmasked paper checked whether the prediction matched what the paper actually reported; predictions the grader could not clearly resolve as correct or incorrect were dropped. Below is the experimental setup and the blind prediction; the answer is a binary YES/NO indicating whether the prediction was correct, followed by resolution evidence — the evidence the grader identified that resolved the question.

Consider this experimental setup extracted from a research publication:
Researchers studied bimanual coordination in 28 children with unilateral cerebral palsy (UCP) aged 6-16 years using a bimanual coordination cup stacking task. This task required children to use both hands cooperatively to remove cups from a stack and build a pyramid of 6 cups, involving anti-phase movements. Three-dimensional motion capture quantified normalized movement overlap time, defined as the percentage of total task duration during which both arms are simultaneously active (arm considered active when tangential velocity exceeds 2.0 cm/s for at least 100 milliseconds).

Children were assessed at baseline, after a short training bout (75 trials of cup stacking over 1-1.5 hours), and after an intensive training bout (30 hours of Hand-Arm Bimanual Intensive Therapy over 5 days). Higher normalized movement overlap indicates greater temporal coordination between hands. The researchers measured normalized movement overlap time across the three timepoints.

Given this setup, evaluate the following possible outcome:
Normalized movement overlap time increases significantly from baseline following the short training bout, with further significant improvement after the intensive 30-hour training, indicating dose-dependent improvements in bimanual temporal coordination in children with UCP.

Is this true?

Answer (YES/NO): NO